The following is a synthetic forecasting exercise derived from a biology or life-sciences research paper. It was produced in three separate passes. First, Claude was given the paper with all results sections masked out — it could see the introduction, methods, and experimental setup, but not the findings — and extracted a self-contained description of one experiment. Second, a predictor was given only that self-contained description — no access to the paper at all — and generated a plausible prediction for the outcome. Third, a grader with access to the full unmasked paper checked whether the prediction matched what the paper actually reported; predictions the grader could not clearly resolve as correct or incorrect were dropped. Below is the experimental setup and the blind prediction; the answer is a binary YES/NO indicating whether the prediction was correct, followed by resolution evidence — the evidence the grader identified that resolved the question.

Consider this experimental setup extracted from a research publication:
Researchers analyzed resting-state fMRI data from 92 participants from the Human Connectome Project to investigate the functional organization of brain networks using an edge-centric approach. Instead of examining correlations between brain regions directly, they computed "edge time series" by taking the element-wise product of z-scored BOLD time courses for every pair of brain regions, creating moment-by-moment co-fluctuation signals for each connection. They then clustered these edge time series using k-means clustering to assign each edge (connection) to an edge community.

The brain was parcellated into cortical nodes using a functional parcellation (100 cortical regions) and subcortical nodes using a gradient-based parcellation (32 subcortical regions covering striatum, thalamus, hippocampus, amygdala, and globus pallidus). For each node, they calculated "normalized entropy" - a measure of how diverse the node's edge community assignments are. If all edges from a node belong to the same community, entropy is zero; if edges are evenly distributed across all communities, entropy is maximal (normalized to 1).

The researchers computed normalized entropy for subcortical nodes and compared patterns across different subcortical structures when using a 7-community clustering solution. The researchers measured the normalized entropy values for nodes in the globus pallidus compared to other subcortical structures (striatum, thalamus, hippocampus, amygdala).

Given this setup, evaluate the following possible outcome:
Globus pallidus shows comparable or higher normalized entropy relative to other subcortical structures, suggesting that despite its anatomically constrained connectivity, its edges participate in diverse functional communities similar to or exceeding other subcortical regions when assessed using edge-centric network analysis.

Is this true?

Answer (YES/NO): NO